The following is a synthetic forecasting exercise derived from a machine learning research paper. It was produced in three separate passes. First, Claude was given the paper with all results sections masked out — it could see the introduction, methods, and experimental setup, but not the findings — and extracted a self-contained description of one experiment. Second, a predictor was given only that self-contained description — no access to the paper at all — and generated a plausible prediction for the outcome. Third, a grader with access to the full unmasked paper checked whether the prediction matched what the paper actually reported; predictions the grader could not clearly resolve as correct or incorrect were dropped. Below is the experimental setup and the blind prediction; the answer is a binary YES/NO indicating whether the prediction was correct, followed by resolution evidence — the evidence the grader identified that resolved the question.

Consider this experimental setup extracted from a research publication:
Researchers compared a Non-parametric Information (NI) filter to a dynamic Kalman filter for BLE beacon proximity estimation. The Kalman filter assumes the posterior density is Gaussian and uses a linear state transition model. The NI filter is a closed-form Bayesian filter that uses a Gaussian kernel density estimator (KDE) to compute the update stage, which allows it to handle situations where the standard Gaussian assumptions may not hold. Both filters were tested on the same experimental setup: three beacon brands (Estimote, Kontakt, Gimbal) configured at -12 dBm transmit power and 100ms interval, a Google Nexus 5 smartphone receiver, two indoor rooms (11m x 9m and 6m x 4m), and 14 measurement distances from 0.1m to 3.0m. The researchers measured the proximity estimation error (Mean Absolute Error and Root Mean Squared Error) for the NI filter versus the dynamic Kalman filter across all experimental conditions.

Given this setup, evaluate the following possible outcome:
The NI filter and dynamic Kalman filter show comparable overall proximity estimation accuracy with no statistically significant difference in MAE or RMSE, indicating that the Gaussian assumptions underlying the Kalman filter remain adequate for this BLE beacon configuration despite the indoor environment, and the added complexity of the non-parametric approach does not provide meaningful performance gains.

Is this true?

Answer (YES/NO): NO